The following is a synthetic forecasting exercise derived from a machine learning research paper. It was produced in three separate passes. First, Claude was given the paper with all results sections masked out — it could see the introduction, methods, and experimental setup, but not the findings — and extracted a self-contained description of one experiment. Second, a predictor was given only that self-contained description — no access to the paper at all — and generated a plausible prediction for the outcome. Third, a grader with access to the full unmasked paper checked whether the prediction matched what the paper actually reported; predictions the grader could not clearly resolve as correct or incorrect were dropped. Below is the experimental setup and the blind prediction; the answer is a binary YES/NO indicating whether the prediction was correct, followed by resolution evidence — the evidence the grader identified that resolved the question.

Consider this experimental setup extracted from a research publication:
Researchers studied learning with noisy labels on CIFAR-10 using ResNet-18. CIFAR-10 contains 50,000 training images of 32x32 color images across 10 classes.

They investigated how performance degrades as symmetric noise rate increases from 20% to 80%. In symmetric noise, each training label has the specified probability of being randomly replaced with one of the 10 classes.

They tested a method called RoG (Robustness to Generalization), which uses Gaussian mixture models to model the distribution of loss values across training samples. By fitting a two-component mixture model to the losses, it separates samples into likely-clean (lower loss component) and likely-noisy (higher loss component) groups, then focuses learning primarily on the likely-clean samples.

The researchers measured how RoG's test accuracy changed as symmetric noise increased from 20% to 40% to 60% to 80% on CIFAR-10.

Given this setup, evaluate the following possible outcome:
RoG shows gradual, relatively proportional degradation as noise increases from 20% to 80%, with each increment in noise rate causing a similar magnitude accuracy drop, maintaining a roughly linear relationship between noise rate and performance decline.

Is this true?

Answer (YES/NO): NO